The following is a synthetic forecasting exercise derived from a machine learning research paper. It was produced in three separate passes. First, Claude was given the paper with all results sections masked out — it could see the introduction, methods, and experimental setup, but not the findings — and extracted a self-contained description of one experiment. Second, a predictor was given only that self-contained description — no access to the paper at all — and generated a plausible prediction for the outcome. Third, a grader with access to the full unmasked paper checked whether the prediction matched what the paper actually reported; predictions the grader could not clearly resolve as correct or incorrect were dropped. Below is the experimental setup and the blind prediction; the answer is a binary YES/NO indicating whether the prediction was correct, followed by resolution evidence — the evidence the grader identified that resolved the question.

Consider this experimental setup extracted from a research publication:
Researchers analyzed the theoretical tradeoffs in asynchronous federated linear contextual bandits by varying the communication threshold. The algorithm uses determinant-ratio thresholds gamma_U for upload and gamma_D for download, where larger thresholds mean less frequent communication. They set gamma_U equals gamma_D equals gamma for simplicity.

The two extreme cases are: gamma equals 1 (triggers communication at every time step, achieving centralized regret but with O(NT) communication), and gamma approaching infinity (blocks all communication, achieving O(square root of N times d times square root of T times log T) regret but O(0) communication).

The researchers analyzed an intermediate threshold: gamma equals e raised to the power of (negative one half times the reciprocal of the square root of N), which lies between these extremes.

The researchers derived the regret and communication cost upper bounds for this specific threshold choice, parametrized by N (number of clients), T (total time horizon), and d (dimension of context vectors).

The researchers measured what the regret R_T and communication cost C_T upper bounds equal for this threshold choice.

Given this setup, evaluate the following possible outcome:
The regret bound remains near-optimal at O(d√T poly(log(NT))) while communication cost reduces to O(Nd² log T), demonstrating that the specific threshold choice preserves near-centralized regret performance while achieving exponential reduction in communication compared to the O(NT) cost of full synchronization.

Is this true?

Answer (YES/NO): NO